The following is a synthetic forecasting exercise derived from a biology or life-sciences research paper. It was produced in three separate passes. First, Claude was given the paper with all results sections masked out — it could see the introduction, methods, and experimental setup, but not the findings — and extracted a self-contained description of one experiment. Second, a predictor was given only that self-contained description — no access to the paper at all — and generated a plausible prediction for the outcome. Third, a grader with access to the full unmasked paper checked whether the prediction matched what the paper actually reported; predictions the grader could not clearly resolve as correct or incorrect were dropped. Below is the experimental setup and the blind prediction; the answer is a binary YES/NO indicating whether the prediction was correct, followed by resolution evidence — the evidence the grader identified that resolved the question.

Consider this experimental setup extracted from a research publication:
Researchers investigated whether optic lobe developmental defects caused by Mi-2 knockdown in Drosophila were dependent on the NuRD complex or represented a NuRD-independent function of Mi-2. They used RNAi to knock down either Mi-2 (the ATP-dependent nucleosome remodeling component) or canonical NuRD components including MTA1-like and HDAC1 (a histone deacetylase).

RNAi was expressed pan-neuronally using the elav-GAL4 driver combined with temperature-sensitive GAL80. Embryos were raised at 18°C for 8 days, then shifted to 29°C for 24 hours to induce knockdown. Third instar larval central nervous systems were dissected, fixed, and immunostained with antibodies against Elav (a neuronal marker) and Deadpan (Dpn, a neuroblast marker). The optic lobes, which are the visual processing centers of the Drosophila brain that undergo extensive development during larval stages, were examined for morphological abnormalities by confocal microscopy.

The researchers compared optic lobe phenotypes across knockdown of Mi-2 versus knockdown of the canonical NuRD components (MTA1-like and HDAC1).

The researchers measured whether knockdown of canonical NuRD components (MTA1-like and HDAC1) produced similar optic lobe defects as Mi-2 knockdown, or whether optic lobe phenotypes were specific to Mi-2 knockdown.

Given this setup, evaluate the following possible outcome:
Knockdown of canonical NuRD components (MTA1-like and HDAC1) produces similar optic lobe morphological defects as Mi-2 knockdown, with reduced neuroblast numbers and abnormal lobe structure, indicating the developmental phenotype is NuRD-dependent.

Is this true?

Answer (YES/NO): YES